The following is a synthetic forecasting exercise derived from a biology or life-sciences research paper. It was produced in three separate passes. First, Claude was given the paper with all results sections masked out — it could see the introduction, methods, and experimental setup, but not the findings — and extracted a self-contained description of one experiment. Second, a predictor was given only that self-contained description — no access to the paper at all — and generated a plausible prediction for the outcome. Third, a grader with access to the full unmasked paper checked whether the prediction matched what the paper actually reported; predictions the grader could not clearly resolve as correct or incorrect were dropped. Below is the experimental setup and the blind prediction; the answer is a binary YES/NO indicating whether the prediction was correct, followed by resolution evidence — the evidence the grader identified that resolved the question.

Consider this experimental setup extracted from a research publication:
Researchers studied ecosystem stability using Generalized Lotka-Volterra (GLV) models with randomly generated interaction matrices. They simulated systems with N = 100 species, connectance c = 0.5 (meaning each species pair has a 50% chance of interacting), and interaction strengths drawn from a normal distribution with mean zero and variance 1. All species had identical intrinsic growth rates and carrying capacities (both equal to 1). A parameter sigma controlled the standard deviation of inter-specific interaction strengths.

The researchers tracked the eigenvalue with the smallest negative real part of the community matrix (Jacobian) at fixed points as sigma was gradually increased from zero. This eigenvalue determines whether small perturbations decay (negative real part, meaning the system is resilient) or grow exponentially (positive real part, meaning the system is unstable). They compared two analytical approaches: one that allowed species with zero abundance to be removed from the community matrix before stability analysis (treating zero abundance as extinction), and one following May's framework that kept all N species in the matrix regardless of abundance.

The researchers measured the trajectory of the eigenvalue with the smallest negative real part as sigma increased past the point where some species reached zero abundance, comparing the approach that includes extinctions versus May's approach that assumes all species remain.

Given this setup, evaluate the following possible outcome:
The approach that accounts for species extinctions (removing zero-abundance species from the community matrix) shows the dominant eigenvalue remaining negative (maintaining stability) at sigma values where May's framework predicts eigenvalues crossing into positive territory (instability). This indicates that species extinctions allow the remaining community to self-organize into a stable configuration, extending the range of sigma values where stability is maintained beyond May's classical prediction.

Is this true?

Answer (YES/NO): YES